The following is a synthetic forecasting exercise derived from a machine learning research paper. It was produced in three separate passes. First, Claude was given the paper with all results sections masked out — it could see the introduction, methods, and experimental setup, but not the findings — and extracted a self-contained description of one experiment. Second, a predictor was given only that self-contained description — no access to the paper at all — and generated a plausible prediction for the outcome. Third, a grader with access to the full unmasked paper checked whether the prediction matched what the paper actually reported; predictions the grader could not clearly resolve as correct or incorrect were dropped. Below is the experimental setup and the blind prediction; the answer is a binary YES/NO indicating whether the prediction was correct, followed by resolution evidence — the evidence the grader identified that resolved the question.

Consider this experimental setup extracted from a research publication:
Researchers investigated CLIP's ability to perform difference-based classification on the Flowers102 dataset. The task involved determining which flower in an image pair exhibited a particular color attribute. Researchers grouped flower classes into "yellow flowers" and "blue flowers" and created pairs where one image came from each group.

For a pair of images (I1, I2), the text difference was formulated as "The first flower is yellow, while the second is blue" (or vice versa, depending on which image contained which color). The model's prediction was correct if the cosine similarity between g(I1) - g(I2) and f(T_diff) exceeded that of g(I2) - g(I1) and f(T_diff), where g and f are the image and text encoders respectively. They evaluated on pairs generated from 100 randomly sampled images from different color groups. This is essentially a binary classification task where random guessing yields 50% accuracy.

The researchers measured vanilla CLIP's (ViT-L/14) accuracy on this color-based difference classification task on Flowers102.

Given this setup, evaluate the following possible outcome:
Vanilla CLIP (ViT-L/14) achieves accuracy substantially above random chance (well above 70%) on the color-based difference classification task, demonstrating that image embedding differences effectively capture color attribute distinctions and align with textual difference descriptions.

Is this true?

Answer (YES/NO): NO